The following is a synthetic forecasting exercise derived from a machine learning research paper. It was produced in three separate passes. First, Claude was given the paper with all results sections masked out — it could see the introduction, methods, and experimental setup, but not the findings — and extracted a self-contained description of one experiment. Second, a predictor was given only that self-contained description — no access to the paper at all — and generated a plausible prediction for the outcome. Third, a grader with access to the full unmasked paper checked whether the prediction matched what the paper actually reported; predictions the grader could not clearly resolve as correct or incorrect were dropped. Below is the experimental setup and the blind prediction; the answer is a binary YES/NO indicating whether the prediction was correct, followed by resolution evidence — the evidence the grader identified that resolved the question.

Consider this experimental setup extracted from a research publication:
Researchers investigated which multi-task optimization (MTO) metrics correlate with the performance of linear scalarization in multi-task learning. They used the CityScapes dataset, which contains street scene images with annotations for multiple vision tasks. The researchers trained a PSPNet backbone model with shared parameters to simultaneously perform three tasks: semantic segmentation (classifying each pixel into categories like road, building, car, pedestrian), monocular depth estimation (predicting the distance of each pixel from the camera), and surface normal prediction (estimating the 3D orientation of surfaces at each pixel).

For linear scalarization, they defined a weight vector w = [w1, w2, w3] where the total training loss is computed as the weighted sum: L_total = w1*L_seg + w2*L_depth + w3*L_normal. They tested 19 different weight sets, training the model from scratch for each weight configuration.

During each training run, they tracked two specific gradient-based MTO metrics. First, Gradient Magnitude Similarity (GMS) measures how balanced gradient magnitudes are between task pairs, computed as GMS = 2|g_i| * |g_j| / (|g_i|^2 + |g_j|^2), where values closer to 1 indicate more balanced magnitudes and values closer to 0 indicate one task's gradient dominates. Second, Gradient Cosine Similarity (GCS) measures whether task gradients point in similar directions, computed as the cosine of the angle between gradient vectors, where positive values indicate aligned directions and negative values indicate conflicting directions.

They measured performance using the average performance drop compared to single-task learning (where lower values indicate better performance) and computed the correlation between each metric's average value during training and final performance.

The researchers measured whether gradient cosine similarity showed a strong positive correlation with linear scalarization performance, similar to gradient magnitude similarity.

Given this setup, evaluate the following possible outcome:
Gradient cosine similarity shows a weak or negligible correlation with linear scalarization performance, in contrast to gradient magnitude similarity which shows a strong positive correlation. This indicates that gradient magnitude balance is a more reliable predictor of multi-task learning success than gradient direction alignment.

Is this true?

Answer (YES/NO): YES